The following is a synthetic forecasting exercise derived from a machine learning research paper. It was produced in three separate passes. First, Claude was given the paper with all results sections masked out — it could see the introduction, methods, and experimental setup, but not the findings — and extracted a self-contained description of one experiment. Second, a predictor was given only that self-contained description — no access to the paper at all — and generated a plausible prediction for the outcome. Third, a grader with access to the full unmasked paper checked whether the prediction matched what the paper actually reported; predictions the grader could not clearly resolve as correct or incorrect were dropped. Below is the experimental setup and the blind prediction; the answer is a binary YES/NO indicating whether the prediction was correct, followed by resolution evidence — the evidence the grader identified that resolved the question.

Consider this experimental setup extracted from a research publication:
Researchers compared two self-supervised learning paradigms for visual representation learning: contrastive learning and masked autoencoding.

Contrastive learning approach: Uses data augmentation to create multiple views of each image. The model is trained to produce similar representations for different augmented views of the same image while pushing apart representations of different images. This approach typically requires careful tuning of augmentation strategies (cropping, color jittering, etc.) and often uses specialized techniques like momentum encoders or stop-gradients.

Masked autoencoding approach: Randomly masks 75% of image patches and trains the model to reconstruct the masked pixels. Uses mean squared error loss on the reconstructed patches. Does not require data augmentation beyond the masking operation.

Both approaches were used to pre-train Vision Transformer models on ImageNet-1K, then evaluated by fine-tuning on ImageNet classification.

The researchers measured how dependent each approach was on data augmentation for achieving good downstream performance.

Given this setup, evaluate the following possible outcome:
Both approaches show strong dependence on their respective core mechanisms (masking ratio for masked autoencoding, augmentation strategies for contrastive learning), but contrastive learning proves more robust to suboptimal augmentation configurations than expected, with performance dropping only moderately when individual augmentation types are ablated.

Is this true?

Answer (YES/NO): NO